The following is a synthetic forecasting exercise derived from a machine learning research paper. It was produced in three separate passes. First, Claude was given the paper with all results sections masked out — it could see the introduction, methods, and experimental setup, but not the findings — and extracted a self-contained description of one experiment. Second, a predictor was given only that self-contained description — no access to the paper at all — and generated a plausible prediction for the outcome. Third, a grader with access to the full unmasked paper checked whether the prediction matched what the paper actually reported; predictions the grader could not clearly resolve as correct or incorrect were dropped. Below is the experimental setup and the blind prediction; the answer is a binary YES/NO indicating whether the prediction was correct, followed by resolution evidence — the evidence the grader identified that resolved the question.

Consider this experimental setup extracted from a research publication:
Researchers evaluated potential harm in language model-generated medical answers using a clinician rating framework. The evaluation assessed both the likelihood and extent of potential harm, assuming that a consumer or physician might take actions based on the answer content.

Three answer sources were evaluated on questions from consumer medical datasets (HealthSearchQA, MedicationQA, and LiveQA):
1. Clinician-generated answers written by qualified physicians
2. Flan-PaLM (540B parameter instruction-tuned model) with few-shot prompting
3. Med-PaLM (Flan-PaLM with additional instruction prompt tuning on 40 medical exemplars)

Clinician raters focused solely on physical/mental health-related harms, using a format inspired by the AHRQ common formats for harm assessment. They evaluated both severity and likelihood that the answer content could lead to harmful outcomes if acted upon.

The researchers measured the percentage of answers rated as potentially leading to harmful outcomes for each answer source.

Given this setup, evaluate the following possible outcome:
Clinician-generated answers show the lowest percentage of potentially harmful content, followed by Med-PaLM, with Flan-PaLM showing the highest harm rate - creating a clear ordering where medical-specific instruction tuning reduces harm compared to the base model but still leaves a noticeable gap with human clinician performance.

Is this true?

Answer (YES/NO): NO